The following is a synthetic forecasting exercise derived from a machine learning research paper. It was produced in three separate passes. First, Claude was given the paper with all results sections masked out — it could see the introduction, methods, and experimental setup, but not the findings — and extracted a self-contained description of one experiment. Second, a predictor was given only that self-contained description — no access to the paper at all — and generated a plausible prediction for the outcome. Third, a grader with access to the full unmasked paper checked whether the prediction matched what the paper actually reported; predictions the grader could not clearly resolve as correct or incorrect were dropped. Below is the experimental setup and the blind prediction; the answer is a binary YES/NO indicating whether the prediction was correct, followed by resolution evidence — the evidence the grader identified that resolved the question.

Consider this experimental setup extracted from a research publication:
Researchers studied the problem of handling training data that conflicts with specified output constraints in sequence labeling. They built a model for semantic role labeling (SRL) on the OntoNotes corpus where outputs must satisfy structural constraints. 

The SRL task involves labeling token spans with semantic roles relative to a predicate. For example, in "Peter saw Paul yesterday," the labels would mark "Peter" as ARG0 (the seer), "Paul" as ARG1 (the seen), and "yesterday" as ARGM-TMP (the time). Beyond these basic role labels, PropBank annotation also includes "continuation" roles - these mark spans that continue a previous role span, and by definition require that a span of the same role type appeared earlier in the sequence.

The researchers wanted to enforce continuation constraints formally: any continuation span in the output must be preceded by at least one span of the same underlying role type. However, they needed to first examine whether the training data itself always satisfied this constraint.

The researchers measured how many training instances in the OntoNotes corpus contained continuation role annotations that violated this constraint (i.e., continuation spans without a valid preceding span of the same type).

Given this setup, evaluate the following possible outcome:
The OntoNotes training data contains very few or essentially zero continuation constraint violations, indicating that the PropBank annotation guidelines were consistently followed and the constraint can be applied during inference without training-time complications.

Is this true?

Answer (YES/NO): NO